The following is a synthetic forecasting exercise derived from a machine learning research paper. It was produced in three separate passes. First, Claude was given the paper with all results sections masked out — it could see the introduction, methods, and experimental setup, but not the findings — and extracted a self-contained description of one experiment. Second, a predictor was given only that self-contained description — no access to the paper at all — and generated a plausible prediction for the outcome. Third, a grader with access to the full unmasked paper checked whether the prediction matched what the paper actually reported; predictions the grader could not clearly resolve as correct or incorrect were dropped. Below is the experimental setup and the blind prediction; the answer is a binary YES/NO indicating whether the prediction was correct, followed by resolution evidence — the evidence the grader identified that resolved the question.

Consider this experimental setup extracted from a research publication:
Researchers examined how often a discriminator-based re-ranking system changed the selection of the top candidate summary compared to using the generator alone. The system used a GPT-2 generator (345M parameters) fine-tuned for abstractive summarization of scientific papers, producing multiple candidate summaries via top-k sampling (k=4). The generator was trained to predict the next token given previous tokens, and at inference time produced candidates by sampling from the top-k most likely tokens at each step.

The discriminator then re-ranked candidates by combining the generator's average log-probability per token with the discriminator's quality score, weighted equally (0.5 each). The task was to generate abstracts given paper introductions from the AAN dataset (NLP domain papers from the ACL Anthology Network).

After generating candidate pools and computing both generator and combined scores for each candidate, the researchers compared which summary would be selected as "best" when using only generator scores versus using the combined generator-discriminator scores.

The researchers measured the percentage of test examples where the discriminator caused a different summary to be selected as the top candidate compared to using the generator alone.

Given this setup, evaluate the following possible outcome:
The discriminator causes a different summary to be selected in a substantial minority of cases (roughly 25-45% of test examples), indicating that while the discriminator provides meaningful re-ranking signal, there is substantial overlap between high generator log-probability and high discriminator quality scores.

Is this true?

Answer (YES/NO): NO